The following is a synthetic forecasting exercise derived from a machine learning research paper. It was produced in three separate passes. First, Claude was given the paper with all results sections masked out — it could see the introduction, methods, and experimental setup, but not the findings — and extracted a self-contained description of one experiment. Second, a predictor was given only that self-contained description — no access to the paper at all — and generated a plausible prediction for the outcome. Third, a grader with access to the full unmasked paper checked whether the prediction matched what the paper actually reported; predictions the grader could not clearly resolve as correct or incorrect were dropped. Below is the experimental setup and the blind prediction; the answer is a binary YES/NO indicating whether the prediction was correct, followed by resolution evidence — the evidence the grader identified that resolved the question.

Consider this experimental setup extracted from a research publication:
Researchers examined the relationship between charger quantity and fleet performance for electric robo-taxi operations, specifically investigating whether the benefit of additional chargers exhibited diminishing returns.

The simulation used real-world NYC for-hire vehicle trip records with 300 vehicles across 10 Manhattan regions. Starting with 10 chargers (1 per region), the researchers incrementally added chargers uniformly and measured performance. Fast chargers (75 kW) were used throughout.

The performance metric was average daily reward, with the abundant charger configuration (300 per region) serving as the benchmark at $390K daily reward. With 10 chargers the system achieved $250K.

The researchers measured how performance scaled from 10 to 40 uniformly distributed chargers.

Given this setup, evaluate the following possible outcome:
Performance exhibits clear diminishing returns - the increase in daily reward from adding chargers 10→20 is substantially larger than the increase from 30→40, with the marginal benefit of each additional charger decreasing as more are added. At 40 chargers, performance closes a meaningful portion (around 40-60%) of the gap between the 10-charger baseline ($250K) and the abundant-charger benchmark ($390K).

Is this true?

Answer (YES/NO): NO